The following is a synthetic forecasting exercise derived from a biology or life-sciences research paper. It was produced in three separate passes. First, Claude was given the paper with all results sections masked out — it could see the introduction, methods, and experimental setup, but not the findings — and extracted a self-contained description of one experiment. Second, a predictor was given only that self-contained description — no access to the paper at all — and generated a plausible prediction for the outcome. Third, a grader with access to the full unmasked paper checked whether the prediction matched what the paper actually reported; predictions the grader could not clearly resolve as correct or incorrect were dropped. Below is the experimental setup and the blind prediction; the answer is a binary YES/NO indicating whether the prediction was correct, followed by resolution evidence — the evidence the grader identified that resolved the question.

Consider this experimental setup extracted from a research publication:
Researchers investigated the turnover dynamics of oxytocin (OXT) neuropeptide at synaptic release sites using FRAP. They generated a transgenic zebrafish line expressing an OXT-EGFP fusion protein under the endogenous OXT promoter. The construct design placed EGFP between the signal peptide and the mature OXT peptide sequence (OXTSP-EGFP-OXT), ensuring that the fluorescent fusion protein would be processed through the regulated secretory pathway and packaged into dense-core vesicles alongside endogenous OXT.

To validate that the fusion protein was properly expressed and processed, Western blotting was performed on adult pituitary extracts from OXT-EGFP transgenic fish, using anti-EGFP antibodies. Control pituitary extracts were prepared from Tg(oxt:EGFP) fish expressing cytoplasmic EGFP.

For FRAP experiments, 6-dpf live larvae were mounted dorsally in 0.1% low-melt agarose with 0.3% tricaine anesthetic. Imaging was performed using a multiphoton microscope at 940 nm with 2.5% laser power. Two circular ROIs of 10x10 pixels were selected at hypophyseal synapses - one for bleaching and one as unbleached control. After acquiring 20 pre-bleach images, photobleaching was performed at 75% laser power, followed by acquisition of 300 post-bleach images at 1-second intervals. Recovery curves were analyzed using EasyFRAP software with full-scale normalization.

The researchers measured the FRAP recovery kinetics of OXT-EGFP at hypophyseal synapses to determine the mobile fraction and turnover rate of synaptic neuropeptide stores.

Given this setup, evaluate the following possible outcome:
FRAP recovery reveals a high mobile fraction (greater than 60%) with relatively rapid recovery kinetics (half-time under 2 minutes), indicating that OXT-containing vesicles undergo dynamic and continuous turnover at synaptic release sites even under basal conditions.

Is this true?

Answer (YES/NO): NO